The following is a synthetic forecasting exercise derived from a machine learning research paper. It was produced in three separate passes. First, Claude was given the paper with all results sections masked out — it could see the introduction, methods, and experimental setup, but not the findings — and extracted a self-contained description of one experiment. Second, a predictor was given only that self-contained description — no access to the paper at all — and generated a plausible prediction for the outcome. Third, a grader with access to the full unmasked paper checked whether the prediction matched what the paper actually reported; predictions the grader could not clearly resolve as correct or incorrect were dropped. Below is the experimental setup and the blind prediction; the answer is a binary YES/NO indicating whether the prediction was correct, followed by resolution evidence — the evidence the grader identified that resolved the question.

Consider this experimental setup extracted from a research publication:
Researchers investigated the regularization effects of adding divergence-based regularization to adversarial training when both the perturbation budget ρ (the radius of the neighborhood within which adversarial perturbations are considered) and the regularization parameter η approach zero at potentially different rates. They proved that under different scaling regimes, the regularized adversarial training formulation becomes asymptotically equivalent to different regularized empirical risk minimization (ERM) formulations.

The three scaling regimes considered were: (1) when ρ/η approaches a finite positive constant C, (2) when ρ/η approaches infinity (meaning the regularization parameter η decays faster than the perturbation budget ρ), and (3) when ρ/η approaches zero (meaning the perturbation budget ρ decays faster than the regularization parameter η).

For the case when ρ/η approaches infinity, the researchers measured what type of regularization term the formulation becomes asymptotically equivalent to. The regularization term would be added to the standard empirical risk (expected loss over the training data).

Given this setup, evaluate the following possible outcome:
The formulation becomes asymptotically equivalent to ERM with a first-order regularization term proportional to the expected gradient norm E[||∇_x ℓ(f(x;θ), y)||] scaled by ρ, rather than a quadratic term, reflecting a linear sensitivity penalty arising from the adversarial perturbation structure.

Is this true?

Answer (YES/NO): YES